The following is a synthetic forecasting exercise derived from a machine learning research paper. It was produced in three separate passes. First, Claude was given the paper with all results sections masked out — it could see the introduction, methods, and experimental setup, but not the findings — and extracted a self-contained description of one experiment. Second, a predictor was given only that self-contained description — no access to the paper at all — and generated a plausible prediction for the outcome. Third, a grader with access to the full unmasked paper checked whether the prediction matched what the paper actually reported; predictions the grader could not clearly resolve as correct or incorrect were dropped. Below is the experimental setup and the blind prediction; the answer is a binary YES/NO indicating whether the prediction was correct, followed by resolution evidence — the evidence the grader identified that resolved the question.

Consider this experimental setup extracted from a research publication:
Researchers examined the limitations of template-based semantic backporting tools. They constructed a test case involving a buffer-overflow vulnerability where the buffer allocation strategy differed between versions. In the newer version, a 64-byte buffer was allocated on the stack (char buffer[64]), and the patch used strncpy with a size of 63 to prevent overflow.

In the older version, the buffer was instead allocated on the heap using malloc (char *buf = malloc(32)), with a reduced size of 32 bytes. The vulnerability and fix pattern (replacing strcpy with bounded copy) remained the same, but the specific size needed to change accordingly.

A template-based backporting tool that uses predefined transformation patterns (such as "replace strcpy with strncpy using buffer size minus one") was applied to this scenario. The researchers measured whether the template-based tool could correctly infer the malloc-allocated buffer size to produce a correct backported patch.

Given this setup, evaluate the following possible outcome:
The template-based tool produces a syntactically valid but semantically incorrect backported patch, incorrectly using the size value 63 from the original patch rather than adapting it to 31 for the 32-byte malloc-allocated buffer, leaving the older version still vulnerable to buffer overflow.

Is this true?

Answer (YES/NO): NO